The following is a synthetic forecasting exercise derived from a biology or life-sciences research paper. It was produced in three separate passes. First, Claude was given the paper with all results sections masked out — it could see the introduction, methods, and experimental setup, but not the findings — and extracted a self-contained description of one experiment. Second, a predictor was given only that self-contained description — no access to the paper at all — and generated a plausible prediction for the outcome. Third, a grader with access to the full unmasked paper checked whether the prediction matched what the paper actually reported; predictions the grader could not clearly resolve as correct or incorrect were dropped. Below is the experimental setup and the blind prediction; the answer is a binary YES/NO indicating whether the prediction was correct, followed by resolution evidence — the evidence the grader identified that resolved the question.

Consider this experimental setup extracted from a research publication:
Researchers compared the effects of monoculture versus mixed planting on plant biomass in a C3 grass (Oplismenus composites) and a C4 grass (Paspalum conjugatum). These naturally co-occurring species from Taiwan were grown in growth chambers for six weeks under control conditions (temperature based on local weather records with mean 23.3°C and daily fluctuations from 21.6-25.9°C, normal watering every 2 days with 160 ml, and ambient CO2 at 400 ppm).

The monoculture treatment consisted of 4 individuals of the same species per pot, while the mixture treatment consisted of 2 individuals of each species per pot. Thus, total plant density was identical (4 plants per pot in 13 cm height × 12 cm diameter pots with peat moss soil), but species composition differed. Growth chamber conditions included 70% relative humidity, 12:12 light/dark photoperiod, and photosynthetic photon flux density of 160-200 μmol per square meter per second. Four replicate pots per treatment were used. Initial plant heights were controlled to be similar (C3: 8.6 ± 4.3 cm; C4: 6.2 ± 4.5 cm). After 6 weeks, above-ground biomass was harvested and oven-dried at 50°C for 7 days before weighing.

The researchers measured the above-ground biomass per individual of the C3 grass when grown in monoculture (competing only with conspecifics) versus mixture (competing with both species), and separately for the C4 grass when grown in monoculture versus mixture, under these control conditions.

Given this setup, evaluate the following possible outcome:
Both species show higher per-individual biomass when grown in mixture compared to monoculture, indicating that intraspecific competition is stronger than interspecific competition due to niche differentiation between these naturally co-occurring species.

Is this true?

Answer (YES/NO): NO